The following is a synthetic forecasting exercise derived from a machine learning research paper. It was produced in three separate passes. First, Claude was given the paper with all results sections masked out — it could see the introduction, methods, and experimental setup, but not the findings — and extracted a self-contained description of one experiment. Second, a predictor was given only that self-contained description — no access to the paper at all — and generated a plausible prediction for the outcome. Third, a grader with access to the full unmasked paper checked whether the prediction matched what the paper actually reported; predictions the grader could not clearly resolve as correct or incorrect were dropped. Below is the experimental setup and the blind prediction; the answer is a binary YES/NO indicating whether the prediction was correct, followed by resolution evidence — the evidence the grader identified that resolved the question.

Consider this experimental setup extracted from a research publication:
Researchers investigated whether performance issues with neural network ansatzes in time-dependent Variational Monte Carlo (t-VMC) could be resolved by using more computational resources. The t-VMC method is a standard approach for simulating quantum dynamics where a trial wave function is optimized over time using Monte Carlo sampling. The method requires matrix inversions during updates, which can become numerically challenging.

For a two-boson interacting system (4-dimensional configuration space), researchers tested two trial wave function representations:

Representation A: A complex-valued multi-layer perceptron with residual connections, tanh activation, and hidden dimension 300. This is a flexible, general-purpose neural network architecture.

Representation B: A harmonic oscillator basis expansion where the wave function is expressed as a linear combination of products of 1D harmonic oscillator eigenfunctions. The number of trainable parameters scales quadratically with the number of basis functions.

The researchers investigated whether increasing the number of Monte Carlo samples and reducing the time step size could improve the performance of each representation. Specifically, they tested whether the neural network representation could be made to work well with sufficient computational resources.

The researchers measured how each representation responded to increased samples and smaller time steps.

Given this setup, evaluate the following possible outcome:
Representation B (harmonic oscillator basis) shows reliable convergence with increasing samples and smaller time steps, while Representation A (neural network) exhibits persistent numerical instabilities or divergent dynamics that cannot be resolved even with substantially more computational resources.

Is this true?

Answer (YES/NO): NO